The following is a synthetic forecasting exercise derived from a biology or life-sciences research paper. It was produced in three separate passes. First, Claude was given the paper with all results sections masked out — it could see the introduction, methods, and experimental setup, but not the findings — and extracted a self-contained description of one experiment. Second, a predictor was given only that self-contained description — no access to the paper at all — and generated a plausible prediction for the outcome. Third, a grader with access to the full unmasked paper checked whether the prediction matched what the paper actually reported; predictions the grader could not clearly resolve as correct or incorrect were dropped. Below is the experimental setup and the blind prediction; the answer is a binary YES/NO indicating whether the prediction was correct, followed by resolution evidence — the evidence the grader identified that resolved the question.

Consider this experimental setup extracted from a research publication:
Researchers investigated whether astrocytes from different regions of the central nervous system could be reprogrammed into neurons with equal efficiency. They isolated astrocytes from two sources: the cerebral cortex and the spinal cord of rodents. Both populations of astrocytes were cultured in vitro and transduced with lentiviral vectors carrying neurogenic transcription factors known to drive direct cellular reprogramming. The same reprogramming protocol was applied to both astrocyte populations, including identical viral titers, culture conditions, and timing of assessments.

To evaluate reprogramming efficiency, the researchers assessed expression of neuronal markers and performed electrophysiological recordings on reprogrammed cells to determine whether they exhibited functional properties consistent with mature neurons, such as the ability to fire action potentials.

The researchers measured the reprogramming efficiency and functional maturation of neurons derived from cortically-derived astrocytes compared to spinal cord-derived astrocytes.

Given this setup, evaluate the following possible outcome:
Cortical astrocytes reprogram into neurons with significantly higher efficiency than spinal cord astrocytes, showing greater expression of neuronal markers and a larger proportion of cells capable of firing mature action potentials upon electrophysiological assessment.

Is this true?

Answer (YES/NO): YES